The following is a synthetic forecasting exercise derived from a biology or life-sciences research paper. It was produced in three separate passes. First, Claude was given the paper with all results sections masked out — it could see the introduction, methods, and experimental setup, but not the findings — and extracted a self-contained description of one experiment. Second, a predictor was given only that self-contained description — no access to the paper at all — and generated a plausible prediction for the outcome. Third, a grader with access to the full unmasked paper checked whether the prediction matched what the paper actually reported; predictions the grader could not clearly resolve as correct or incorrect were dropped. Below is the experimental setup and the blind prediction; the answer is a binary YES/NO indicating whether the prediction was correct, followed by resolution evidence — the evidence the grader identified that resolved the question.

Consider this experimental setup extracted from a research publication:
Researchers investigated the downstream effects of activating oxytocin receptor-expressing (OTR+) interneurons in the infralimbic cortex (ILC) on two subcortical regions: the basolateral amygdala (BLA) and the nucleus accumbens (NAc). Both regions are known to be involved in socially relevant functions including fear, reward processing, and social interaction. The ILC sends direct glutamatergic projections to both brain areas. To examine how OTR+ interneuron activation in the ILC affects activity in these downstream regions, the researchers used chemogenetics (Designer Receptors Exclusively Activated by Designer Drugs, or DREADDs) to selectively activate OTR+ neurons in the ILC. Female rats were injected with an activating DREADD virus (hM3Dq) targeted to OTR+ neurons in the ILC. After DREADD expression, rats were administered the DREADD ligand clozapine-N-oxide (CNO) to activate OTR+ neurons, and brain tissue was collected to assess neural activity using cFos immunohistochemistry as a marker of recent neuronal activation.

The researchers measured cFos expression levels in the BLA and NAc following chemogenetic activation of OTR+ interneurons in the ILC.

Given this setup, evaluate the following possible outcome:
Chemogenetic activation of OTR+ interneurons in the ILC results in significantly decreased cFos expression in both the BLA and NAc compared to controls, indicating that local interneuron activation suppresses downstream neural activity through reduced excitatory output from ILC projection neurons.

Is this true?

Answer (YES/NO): NO